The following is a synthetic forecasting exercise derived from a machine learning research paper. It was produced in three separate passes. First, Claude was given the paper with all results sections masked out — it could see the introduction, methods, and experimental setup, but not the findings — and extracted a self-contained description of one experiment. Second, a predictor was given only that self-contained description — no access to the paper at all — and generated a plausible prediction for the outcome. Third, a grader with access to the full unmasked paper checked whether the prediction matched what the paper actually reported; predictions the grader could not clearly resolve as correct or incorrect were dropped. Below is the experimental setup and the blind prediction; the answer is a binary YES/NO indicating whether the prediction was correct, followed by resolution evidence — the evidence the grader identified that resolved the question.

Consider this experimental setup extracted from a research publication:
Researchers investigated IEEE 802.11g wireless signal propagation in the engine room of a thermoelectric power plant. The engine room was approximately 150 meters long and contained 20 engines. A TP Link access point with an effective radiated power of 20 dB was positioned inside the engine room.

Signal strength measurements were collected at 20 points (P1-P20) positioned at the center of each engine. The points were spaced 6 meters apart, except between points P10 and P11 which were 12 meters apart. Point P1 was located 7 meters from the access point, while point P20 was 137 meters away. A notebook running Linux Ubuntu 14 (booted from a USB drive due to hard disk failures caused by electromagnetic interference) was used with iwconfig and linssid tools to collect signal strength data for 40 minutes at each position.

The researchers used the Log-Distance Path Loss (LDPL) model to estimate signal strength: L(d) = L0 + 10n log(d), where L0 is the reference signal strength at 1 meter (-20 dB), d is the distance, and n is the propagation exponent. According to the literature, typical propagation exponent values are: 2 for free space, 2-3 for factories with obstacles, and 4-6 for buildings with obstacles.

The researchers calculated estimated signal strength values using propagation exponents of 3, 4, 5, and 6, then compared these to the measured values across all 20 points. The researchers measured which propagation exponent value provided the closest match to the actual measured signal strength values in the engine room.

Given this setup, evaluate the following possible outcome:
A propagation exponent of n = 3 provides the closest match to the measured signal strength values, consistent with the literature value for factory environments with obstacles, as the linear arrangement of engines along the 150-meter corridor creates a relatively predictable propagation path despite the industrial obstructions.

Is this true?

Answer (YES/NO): NO